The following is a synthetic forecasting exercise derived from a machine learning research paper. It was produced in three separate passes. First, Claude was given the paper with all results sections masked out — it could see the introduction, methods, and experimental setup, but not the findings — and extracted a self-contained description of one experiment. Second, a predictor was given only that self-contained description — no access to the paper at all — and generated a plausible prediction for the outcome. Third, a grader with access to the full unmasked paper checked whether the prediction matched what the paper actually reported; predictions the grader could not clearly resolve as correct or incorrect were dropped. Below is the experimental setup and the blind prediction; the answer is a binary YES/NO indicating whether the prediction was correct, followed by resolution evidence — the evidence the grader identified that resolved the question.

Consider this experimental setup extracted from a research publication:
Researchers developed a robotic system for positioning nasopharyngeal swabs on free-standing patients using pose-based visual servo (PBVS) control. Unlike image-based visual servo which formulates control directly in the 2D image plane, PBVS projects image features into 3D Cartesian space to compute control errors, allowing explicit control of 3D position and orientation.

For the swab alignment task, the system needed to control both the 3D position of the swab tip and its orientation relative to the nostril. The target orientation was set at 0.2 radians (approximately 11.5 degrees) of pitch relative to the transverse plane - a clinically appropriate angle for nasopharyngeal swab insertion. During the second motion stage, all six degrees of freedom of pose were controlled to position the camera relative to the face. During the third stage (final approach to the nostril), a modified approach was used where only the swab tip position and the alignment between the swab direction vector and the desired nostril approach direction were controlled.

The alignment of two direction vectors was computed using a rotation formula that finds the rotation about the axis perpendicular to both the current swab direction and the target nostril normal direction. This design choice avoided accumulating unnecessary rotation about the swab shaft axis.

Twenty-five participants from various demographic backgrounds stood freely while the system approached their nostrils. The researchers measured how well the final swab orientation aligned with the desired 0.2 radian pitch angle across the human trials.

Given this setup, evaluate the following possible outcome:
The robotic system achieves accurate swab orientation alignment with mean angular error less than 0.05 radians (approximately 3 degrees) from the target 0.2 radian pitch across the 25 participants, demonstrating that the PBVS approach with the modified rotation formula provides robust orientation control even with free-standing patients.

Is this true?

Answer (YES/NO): NO